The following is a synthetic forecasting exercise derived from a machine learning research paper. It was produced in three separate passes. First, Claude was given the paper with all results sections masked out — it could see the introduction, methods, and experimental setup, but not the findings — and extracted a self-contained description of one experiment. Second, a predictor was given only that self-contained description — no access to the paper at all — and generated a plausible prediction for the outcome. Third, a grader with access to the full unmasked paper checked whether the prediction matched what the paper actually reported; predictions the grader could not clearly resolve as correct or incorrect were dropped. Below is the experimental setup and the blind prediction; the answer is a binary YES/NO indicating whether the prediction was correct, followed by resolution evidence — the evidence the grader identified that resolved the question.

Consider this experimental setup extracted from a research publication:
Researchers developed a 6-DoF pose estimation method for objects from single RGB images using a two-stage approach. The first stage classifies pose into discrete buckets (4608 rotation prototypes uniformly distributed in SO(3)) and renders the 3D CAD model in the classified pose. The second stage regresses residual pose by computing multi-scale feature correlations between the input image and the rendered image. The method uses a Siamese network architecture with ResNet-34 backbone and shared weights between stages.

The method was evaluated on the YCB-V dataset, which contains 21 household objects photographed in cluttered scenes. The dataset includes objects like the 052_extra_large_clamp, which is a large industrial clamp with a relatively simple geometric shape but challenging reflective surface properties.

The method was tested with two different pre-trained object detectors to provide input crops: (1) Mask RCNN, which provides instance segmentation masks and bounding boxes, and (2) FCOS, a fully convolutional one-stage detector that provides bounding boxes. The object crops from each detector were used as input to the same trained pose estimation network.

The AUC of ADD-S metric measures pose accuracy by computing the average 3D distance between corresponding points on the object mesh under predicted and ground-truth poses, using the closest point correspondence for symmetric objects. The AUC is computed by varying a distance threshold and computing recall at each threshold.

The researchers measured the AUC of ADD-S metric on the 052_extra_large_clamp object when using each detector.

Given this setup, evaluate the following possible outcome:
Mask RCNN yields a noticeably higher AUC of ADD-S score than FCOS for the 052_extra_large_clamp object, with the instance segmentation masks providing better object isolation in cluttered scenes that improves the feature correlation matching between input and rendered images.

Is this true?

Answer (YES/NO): NO